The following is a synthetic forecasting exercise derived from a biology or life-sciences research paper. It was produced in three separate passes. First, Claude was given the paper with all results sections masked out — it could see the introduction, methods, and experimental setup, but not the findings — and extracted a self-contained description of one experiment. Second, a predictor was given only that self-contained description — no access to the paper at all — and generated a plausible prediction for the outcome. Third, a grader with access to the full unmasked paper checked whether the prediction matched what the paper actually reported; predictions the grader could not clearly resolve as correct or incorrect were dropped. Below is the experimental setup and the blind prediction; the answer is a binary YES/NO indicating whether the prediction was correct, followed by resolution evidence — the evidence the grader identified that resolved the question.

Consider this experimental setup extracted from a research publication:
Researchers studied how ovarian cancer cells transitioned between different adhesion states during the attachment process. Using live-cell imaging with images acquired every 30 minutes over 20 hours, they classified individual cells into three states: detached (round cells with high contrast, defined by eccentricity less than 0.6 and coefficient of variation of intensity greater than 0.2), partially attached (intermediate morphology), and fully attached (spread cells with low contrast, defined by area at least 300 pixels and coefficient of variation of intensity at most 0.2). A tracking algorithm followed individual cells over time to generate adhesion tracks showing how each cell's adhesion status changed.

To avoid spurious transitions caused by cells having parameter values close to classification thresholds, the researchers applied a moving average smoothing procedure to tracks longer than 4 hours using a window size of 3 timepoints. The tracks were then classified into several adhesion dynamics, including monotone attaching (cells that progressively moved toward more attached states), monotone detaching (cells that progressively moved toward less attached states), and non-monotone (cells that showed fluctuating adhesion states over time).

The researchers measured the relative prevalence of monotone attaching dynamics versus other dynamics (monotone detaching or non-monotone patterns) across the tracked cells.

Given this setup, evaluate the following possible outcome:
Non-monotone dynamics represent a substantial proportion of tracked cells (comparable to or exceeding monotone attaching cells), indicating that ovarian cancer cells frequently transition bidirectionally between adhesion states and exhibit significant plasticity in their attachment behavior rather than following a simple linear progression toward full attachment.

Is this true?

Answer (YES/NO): YES